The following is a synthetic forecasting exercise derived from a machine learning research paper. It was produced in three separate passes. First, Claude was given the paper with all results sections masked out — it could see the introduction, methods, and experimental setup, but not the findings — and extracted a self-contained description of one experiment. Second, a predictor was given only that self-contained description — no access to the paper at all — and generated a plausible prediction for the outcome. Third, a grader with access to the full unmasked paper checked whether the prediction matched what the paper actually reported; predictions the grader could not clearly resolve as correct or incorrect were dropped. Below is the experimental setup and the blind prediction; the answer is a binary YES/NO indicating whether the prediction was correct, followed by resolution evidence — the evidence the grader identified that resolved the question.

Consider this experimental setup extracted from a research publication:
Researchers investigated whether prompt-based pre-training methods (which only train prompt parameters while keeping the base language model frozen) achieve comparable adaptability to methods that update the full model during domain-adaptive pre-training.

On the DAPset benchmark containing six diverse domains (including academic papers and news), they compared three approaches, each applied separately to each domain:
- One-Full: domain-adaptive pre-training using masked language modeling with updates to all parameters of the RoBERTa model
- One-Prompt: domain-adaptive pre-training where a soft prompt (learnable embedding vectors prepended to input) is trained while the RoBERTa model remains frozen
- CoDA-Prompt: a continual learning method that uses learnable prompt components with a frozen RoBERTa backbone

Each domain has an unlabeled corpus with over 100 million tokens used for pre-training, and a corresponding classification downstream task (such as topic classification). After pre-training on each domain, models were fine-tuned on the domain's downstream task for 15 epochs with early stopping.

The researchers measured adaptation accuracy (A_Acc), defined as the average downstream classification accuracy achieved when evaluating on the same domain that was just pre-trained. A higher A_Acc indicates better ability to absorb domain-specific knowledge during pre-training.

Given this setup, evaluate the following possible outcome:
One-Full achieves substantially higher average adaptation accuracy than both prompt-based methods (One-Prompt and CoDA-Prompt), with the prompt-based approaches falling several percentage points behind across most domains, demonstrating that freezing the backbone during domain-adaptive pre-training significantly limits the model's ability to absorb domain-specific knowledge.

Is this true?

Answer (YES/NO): NO